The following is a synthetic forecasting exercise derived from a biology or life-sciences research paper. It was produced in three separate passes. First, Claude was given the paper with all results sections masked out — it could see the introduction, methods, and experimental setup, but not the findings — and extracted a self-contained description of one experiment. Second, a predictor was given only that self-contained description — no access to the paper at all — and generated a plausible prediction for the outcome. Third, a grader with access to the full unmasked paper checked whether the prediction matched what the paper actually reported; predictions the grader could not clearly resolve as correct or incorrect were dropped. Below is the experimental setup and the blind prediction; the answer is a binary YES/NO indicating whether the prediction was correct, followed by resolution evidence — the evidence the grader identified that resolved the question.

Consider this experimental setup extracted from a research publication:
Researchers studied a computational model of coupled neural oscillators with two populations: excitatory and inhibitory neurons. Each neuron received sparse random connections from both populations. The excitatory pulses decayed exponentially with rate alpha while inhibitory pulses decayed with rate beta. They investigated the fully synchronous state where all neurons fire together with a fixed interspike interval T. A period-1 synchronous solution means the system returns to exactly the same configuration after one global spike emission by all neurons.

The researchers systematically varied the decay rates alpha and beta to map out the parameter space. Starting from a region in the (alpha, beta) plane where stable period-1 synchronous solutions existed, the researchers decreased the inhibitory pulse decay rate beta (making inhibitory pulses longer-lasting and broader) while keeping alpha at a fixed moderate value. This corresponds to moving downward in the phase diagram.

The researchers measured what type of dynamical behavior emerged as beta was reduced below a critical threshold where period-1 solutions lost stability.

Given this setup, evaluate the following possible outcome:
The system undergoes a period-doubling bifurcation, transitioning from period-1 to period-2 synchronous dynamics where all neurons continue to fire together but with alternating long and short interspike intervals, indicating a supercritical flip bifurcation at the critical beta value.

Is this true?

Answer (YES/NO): YES